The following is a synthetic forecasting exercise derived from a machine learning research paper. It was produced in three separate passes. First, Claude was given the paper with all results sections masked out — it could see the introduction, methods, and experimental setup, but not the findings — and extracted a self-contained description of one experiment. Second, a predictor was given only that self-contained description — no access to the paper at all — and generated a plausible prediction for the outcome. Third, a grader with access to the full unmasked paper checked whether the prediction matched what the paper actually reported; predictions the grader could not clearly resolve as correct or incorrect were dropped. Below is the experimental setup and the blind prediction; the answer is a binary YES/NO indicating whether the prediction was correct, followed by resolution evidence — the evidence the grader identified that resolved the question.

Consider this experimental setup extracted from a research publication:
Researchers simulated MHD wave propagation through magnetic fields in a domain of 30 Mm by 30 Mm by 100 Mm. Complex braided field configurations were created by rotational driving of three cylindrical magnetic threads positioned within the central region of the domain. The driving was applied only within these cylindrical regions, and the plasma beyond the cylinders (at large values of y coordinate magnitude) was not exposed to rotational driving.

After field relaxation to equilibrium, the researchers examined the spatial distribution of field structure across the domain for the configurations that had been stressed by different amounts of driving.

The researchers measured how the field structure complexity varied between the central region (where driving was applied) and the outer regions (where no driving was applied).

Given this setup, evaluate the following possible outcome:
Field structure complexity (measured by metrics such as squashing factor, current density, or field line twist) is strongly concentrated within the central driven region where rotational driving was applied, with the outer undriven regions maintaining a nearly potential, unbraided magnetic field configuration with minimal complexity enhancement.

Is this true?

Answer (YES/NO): YES